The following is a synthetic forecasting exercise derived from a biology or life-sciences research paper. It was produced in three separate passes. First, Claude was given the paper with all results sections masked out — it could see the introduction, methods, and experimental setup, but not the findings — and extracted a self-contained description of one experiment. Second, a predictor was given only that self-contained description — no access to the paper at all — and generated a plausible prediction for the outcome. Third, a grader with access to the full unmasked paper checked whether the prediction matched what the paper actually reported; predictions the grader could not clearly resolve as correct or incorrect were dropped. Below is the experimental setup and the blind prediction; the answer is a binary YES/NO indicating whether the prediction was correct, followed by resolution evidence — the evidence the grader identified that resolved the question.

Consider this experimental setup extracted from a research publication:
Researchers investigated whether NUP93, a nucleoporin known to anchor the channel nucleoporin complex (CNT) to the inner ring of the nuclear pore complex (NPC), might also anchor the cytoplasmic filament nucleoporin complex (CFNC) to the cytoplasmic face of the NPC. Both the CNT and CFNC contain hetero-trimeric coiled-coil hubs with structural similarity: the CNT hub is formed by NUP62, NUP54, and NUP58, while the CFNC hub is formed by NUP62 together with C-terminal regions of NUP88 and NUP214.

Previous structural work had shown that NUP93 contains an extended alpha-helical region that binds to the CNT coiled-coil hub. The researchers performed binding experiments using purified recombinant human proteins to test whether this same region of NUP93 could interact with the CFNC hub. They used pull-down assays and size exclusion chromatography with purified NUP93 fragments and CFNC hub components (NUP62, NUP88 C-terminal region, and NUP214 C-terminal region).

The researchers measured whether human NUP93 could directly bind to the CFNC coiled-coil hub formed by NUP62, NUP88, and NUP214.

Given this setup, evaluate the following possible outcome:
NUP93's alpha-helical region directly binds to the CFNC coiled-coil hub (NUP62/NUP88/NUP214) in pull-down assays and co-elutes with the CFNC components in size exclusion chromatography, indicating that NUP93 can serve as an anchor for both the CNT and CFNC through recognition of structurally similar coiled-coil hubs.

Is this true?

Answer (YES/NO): YES